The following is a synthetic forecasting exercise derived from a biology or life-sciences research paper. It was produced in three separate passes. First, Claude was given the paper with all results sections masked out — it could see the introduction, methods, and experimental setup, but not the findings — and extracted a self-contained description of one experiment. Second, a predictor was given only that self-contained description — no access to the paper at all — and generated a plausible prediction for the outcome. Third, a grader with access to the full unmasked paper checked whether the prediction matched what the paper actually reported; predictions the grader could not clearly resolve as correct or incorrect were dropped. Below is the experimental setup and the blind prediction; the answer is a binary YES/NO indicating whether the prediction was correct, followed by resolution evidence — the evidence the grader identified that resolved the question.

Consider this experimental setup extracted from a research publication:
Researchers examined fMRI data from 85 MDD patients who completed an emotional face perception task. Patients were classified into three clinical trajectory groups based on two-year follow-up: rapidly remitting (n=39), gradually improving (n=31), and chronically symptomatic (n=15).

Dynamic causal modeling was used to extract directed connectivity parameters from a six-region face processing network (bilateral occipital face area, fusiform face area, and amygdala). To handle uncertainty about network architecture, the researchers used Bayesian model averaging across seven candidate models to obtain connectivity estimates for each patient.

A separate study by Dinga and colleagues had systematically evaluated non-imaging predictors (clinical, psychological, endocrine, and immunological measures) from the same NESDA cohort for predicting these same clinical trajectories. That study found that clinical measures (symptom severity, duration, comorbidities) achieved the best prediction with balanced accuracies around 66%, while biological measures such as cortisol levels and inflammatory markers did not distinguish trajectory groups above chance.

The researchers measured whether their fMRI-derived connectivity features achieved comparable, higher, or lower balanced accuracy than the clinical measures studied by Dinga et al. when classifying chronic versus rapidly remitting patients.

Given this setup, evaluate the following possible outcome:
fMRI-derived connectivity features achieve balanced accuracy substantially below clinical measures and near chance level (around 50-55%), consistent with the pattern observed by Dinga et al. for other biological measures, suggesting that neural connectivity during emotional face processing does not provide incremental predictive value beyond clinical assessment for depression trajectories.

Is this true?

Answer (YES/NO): NO